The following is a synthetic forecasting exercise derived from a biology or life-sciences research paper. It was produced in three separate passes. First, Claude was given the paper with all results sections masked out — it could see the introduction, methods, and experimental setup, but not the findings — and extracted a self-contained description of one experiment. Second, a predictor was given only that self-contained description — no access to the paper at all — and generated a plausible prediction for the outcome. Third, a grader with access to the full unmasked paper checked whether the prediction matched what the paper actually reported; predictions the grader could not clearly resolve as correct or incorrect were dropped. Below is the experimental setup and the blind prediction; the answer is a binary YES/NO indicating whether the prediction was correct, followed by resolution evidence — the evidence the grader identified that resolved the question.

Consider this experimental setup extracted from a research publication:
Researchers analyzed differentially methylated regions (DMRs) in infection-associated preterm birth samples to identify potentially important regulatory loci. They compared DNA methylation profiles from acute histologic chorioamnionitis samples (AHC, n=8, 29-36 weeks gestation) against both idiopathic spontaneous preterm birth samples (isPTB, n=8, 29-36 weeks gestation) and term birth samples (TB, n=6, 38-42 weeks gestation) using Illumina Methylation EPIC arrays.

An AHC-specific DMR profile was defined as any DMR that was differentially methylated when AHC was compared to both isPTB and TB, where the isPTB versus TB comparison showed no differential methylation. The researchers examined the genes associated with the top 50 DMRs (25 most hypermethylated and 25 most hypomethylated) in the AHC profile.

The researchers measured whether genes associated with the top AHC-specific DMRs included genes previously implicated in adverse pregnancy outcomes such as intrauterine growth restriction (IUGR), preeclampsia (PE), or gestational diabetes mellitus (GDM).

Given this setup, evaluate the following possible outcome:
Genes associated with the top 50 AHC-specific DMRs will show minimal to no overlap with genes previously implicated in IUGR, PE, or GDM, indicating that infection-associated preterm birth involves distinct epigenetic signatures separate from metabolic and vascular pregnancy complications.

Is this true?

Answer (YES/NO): NO